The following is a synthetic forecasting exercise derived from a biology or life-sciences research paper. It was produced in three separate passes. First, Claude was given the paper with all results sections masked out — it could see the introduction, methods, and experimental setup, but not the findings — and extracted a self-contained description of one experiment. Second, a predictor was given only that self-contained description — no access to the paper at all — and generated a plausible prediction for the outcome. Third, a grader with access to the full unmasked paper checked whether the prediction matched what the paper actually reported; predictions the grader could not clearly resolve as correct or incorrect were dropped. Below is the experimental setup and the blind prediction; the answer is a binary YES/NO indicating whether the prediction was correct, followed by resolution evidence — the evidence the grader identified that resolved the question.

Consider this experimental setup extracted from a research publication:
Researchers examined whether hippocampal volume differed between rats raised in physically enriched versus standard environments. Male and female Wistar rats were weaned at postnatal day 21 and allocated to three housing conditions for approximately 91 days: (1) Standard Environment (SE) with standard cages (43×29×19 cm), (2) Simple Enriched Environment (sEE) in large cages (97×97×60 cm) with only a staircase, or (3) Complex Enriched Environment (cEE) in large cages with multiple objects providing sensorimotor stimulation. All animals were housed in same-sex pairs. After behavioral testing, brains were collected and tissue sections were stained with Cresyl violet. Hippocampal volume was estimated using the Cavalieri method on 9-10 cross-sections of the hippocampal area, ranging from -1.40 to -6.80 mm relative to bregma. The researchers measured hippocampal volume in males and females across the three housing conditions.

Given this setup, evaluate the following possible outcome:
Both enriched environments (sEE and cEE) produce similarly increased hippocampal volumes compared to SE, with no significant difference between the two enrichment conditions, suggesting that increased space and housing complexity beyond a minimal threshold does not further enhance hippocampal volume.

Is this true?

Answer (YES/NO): NO